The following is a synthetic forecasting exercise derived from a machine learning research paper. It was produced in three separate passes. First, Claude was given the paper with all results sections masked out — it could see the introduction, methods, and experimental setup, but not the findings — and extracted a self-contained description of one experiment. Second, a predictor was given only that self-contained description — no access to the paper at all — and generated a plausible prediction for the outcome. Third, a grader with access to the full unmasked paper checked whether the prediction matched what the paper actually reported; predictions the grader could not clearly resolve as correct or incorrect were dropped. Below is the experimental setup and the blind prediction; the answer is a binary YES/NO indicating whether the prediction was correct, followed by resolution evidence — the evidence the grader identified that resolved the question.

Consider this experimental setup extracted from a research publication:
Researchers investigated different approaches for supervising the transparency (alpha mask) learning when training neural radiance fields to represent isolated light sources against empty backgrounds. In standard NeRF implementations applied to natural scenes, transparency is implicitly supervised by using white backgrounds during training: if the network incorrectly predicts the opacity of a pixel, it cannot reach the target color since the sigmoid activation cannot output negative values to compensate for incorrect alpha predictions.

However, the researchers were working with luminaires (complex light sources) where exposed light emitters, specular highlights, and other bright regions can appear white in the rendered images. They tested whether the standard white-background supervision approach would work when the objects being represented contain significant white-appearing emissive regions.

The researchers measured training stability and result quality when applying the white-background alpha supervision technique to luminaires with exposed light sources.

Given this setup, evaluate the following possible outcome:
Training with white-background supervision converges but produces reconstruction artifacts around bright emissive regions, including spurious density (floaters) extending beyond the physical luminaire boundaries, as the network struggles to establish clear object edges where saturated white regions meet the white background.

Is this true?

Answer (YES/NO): NO